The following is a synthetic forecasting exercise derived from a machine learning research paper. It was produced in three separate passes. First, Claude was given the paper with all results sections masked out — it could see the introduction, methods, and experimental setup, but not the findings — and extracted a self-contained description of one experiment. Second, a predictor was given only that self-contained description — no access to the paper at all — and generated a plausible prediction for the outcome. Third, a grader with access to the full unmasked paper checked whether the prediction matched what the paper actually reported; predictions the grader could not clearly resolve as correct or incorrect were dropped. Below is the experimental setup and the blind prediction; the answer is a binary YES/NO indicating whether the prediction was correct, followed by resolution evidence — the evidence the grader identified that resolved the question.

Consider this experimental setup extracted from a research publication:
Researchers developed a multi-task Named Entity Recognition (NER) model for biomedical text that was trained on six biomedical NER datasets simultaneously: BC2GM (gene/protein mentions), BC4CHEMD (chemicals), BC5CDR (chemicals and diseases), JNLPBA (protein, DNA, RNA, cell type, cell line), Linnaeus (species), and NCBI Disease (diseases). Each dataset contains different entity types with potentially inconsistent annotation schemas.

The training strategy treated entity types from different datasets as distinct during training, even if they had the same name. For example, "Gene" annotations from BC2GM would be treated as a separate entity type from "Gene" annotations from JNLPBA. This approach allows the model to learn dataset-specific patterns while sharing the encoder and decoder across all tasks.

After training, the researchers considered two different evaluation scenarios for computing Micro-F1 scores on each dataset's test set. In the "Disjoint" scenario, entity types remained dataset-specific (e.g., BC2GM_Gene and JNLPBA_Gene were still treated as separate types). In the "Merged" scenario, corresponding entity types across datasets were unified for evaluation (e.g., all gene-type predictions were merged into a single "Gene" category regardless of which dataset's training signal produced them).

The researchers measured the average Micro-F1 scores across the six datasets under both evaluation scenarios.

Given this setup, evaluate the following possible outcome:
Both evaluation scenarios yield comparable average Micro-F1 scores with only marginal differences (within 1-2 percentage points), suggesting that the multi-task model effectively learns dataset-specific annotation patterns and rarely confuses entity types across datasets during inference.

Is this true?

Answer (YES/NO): NO